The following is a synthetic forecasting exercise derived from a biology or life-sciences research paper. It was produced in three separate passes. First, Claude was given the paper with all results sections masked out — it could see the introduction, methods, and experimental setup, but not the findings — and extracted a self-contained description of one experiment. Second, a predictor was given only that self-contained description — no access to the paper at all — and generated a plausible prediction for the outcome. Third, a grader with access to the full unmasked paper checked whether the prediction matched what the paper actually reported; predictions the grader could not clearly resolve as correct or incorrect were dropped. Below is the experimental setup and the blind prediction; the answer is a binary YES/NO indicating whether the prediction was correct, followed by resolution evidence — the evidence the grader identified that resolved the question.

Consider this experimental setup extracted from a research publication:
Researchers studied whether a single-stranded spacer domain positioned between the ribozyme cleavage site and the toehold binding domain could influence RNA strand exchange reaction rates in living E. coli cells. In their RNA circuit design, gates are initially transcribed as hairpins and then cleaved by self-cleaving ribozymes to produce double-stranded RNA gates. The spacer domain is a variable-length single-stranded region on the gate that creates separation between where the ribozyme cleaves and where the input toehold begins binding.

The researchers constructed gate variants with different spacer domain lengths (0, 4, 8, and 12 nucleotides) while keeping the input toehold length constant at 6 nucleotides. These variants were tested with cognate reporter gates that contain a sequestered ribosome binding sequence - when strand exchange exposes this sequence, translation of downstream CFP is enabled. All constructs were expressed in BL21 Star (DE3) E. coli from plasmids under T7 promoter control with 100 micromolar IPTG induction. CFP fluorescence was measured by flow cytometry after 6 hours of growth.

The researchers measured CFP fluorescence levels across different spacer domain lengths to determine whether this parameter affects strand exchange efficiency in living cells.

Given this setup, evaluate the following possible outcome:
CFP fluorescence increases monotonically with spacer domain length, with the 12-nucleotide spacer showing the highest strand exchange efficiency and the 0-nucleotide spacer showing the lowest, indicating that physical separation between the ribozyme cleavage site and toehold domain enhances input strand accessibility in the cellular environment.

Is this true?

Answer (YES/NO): NO